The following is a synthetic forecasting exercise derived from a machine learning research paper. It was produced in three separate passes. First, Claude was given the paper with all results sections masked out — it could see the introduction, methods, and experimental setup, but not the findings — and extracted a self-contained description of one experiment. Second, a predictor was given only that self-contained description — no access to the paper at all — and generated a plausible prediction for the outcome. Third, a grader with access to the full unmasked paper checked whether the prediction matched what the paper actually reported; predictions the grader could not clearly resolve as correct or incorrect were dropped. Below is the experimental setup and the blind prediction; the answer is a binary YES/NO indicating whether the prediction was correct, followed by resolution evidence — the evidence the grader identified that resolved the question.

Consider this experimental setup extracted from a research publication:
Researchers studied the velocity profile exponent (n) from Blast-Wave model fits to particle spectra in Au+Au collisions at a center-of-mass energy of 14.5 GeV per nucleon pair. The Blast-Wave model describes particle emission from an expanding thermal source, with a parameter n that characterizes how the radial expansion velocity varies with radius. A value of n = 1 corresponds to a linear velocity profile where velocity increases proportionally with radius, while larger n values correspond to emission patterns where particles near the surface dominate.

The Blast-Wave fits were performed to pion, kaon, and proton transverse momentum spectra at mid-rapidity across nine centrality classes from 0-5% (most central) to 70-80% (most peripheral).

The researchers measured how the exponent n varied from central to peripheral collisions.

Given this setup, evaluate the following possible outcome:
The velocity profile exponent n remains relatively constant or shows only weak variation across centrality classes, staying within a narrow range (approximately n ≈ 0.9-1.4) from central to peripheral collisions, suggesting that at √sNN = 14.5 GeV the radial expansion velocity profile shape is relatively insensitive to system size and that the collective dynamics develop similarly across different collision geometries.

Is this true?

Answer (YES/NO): NO